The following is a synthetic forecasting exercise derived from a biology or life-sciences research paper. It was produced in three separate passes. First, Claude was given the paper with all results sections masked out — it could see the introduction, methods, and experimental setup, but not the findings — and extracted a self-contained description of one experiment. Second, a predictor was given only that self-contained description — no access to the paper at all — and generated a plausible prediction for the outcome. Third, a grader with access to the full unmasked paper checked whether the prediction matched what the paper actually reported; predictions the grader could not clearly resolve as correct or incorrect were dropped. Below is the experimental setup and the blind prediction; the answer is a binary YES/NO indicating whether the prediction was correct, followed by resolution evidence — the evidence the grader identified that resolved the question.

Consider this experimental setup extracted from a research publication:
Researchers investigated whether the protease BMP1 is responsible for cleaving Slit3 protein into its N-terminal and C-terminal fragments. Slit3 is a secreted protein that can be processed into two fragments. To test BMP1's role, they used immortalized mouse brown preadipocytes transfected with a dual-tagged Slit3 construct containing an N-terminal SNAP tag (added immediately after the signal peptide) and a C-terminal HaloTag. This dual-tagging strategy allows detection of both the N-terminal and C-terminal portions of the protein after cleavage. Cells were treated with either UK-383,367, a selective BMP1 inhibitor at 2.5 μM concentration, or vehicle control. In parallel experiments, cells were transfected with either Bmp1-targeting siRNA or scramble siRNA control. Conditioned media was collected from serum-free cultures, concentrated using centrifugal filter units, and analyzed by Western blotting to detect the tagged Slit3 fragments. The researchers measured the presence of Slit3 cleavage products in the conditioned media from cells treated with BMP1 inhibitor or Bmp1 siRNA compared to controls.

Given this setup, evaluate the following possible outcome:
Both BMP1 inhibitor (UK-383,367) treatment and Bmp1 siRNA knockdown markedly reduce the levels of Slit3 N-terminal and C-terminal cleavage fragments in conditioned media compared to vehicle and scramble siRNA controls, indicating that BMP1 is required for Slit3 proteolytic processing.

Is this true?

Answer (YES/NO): YES